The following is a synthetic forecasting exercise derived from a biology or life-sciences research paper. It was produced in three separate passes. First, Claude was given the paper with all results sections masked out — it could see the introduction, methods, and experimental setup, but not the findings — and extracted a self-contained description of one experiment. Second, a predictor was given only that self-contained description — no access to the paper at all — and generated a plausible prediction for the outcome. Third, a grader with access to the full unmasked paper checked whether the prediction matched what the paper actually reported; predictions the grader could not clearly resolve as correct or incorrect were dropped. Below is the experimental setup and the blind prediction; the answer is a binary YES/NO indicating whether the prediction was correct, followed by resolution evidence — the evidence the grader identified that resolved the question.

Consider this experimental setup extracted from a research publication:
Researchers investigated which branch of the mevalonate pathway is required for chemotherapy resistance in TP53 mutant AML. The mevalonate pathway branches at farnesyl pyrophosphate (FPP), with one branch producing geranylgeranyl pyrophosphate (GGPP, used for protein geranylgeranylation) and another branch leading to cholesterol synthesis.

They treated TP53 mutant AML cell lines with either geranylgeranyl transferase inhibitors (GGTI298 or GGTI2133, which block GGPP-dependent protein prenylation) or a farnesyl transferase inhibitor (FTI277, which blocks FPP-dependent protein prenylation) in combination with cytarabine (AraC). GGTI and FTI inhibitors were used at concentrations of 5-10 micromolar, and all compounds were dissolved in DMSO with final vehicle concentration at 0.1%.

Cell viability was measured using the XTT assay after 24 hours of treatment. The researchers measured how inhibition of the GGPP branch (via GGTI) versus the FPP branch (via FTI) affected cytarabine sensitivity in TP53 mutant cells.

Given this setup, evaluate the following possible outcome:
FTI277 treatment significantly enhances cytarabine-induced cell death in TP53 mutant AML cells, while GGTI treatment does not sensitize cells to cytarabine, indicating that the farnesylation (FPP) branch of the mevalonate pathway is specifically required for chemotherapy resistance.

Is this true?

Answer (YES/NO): NO